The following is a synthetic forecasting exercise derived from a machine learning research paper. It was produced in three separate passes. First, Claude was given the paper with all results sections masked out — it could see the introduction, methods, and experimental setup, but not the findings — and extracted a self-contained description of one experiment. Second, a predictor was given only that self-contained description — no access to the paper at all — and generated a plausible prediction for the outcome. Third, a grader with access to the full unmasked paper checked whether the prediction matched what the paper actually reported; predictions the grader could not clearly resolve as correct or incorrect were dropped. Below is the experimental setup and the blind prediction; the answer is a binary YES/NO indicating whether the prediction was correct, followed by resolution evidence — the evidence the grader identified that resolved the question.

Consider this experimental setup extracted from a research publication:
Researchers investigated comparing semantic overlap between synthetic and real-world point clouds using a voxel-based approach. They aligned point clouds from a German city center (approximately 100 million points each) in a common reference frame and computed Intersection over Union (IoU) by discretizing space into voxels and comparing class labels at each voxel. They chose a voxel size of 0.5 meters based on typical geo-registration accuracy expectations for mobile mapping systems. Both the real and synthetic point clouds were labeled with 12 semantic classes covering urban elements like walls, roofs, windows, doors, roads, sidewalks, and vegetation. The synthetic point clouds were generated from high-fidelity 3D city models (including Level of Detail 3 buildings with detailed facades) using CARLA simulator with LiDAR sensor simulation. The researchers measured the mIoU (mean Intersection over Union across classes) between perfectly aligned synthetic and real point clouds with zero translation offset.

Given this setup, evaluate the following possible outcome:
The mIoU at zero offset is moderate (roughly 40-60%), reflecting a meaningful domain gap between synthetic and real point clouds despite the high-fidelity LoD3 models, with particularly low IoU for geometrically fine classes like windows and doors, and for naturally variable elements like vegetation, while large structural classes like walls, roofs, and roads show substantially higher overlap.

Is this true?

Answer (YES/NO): NO